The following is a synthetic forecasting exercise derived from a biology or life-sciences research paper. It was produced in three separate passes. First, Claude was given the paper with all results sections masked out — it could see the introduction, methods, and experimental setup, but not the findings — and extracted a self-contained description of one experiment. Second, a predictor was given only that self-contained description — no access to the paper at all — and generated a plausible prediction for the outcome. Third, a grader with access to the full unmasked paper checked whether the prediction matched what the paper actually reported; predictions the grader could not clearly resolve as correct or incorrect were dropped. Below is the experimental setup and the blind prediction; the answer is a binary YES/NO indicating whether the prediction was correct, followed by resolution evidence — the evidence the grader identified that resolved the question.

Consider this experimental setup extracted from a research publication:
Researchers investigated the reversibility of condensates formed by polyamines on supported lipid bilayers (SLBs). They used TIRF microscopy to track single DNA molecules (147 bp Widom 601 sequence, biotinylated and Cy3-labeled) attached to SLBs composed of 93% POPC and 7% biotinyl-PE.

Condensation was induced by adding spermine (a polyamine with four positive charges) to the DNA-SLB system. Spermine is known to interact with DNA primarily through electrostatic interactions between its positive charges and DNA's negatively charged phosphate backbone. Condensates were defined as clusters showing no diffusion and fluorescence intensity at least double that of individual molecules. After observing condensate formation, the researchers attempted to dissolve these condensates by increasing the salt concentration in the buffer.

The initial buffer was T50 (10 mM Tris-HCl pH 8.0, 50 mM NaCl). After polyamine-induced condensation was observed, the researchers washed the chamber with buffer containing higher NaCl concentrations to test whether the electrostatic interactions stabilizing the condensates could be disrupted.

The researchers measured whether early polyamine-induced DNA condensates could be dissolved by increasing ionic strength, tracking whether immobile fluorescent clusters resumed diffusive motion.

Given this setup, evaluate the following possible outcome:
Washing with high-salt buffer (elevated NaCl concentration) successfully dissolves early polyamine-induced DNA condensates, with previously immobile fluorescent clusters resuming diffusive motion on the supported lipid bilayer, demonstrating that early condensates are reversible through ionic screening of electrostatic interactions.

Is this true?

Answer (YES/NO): NO